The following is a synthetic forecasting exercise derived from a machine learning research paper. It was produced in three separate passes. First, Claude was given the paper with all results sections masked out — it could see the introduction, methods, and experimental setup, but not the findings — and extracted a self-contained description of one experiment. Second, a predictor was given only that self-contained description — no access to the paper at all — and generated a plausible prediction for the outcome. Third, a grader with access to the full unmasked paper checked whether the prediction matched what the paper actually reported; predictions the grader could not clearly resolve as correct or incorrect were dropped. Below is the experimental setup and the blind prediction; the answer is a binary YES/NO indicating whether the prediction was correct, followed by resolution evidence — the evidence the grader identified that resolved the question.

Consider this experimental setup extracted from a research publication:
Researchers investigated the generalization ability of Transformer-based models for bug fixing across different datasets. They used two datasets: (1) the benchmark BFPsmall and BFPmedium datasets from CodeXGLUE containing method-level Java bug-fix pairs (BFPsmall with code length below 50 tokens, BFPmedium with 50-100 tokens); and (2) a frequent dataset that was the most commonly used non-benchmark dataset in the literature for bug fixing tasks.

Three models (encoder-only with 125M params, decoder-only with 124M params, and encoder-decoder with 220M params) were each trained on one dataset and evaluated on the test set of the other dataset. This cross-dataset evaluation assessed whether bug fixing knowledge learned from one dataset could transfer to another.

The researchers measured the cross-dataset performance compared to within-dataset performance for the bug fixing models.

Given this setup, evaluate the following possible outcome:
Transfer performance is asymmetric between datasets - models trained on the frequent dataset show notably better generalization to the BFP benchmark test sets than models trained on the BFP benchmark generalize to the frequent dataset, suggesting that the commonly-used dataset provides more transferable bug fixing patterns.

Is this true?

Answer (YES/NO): YES